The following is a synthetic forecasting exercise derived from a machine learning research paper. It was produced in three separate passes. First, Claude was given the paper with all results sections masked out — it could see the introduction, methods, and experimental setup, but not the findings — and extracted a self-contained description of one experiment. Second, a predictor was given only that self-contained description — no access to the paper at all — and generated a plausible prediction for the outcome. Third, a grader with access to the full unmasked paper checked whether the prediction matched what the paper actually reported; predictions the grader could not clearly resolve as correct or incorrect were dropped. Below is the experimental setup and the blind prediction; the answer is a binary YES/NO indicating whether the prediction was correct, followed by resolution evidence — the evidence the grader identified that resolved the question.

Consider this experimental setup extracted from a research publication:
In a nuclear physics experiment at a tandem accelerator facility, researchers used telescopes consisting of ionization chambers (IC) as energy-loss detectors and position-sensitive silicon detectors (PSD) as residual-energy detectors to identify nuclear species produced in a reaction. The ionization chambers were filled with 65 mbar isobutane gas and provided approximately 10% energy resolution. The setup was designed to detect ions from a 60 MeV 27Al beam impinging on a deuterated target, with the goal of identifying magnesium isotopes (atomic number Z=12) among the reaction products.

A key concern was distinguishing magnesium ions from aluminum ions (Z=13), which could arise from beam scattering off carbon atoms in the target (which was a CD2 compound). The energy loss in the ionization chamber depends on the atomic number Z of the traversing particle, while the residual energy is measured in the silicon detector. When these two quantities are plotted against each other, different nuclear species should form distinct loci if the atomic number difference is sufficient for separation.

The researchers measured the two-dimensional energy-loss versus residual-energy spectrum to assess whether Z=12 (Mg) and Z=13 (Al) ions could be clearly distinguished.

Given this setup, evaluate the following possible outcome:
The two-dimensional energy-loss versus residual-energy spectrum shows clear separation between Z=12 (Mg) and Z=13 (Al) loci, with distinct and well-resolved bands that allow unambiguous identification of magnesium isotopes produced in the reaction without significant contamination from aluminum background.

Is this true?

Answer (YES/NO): YES